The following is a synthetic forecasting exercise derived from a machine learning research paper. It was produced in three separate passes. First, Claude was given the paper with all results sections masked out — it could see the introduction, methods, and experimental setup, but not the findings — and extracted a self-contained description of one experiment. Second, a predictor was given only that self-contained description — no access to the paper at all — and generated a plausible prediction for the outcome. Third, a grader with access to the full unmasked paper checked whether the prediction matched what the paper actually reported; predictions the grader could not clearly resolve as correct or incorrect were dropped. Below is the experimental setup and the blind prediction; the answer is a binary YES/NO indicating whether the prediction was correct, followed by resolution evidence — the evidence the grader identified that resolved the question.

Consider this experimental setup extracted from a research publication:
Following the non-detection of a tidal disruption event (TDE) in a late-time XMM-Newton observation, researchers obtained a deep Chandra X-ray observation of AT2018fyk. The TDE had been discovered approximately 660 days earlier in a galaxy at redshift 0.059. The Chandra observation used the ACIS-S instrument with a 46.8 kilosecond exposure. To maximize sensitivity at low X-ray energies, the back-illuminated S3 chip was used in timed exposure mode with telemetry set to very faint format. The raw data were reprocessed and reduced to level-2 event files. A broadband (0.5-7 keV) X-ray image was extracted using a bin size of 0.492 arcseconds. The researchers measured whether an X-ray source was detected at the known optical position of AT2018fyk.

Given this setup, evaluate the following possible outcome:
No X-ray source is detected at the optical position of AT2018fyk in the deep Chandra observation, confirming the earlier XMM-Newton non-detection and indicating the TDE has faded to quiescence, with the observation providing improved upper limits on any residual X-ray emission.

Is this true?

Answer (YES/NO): YES